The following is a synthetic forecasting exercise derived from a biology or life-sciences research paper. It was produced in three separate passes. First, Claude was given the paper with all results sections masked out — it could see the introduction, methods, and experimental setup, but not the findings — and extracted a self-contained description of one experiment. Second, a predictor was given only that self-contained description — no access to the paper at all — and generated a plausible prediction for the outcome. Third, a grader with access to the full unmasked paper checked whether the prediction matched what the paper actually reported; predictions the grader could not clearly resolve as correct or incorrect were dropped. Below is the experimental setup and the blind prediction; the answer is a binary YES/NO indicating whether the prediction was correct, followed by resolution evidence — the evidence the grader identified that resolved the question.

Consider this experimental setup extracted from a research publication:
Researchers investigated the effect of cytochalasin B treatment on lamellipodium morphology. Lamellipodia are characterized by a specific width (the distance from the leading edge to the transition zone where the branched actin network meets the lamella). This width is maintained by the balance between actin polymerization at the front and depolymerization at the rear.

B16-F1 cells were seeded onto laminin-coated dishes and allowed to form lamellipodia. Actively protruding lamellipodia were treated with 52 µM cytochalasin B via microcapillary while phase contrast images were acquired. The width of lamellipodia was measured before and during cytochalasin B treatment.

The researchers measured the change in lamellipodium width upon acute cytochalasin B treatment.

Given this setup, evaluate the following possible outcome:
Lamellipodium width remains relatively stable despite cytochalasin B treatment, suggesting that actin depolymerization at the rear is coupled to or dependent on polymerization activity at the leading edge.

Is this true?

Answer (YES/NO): YES